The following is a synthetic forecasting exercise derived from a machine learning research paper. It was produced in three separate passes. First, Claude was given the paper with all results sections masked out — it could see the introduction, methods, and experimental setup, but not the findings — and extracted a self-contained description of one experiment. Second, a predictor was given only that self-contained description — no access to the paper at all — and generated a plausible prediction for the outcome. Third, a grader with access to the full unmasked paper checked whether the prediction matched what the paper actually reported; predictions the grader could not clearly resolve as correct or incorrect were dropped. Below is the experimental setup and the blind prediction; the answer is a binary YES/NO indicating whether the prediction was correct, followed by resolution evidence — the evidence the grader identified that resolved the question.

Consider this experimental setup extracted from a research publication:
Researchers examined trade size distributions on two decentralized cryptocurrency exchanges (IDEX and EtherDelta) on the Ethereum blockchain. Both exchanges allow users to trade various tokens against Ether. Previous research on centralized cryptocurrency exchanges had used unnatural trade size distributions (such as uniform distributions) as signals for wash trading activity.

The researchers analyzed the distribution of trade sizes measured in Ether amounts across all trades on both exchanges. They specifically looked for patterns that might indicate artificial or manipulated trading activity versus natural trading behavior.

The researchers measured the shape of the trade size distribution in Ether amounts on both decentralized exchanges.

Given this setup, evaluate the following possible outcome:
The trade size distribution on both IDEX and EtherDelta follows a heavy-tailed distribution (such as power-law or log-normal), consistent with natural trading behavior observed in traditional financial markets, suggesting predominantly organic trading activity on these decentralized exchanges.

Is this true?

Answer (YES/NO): NO